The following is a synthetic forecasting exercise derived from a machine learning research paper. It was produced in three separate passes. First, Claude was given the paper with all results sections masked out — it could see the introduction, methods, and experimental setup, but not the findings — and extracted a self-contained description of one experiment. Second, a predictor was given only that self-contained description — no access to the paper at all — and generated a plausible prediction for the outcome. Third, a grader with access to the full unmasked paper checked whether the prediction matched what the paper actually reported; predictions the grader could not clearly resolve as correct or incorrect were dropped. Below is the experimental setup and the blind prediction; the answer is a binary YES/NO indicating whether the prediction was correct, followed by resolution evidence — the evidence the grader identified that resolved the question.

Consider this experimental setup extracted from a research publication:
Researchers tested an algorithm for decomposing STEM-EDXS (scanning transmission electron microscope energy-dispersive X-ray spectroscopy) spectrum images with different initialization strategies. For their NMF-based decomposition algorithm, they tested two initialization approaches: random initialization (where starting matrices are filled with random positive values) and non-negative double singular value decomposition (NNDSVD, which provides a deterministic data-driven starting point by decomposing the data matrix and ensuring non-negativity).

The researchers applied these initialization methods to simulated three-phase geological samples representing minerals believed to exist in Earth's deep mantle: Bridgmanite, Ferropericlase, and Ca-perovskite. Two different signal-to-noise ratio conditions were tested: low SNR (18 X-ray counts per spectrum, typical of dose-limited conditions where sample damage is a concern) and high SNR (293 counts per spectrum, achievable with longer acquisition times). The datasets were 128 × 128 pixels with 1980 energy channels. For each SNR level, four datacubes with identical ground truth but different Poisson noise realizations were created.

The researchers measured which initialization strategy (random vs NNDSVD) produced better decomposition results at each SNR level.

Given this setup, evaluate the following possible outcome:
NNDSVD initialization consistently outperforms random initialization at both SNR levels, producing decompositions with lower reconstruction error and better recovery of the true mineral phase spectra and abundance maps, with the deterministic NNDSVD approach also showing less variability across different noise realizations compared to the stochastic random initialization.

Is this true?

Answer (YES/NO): NO